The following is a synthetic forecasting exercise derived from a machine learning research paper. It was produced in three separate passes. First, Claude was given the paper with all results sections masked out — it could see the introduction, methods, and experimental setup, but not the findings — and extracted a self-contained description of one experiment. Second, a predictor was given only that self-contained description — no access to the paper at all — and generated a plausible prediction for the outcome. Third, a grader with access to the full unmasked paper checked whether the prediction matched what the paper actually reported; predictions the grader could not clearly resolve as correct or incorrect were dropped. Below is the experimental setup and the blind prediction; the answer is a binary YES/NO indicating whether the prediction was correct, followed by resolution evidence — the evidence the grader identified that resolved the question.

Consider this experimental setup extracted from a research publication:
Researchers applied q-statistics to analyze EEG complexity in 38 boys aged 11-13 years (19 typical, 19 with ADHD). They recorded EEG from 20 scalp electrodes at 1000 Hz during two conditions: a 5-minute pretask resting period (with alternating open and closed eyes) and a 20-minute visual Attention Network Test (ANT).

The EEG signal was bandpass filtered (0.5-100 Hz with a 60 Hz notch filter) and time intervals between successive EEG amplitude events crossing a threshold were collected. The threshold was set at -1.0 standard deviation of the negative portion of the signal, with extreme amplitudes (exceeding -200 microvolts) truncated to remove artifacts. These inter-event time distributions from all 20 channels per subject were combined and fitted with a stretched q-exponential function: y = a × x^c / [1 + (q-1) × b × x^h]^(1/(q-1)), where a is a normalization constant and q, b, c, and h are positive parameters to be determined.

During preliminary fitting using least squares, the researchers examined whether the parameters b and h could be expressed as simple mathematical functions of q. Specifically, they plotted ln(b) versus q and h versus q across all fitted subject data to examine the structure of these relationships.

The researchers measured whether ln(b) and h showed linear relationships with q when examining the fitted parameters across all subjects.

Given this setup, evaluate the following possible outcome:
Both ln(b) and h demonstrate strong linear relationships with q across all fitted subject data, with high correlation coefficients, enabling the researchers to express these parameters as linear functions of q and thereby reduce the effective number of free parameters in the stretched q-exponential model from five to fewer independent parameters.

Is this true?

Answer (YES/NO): YES